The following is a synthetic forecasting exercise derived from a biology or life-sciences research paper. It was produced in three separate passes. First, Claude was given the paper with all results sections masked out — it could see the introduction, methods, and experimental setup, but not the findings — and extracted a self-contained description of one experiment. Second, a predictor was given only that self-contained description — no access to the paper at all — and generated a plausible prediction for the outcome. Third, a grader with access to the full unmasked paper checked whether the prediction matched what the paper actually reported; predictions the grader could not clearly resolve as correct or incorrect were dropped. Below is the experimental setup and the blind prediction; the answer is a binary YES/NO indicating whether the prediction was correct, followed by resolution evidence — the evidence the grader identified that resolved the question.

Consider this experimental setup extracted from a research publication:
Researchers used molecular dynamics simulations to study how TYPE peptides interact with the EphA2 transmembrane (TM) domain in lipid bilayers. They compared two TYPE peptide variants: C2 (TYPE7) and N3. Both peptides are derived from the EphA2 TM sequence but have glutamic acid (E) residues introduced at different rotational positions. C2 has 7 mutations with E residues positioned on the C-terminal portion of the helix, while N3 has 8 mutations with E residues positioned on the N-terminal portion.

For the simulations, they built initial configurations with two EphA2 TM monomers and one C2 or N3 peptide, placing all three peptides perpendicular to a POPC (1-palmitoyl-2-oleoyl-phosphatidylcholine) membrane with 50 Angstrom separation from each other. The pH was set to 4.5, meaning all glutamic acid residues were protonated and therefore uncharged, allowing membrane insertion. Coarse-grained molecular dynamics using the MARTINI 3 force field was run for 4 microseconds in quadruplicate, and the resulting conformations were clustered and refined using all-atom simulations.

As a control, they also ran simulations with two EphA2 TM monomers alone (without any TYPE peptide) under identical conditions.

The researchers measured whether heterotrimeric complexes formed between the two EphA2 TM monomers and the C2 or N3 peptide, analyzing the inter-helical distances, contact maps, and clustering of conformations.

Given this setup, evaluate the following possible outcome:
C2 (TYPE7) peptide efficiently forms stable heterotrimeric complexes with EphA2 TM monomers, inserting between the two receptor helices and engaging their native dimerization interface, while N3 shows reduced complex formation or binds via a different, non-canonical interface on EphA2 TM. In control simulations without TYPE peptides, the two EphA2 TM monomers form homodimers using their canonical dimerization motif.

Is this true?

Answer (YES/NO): NO